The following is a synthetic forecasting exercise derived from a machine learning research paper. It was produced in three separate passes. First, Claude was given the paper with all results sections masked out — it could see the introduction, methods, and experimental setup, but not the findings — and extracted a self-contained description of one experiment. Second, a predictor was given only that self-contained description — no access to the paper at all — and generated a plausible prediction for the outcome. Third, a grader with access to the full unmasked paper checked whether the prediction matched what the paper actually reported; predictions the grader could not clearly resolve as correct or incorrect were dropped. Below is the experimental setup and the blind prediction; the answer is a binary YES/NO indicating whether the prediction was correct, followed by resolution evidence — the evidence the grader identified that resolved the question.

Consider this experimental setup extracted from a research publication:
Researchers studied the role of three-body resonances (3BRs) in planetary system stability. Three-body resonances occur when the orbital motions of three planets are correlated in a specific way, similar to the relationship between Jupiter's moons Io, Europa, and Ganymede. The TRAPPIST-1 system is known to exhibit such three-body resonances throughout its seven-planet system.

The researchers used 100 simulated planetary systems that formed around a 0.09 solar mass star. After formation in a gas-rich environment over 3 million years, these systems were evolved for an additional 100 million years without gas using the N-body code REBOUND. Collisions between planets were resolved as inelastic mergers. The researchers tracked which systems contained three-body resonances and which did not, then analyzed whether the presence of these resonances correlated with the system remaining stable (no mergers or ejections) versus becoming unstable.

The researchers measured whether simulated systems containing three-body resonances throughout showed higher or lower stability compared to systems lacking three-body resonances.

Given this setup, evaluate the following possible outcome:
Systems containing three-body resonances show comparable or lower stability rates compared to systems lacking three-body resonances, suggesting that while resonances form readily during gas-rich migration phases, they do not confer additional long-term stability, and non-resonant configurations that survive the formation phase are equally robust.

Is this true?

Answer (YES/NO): NO